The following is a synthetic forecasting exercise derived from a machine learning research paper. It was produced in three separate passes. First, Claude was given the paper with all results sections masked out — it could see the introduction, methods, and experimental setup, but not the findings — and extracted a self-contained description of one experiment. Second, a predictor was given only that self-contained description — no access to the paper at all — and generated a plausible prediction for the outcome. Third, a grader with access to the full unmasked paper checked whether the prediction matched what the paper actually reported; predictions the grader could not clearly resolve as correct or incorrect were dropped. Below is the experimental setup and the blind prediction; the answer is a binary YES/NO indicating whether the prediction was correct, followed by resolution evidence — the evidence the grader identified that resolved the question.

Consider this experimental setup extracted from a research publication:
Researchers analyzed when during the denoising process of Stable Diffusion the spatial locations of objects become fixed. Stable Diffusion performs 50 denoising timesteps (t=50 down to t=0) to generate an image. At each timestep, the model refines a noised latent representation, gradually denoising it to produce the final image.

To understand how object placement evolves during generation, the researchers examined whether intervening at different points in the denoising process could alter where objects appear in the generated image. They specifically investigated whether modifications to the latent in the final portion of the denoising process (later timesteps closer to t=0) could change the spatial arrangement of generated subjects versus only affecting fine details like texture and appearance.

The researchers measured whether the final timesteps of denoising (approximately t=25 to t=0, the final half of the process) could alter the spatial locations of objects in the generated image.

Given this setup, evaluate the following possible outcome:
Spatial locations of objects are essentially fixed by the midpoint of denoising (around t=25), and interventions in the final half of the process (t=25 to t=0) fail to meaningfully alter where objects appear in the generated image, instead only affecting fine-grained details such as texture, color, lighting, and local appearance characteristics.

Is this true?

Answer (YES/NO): NO